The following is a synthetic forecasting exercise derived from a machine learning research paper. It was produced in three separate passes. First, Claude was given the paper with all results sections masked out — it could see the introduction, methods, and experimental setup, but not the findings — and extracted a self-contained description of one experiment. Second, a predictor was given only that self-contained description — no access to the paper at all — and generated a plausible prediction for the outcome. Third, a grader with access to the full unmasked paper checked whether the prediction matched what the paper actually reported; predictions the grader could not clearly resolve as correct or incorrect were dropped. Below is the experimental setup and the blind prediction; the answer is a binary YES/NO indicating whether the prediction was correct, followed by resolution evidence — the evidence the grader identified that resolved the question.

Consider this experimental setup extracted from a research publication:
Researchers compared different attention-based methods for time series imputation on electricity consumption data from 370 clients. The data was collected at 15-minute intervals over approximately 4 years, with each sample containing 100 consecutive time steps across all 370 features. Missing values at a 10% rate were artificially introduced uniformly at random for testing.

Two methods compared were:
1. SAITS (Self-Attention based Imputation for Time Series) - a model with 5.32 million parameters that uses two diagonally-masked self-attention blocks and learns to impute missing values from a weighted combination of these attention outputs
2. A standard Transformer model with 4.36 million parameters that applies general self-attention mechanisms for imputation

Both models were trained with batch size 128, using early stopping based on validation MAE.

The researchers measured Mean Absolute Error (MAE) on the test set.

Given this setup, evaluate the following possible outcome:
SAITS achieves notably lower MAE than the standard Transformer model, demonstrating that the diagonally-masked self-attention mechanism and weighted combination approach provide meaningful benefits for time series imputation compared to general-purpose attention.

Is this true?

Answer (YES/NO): YES